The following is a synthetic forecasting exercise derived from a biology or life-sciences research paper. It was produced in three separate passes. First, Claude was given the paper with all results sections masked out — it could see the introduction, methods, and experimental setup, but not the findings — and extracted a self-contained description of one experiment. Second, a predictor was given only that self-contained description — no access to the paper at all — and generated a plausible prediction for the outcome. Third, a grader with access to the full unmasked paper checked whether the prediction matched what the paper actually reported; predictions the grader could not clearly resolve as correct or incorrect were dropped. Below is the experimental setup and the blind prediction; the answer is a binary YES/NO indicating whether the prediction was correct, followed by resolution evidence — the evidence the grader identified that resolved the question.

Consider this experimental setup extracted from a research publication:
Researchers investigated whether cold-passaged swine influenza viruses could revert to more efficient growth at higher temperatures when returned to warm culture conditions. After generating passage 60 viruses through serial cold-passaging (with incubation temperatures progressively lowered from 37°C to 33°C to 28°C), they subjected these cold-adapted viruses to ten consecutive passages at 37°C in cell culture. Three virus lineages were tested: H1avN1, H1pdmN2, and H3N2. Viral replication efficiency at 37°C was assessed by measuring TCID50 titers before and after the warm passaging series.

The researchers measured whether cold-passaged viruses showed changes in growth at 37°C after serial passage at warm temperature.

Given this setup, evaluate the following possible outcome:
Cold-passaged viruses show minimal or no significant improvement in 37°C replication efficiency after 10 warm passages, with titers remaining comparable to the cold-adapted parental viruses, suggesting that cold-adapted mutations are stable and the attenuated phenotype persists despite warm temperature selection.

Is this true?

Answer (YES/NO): NO